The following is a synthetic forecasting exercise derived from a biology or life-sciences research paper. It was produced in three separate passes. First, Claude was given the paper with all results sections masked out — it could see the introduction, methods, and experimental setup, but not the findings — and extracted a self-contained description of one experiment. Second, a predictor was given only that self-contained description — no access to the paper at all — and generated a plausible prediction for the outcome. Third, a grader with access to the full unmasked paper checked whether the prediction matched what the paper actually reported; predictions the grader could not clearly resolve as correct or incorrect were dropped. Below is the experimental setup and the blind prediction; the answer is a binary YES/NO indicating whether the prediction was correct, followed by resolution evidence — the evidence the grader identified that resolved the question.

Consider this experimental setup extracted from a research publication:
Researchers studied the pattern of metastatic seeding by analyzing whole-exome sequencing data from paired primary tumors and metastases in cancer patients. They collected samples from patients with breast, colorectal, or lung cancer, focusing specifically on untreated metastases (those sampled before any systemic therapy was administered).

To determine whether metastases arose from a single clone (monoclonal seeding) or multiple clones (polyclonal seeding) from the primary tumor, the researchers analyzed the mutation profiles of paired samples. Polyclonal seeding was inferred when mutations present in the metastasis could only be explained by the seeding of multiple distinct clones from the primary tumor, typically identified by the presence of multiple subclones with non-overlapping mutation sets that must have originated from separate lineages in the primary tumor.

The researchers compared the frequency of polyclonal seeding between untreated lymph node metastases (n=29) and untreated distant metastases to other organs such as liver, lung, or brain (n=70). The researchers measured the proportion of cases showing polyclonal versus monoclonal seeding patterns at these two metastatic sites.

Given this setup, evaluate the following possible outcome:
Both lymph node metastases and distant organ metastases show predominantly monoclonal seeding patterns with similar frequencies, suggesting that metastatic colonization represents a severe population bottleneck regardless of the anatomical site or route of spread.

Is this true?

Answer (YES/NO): NO